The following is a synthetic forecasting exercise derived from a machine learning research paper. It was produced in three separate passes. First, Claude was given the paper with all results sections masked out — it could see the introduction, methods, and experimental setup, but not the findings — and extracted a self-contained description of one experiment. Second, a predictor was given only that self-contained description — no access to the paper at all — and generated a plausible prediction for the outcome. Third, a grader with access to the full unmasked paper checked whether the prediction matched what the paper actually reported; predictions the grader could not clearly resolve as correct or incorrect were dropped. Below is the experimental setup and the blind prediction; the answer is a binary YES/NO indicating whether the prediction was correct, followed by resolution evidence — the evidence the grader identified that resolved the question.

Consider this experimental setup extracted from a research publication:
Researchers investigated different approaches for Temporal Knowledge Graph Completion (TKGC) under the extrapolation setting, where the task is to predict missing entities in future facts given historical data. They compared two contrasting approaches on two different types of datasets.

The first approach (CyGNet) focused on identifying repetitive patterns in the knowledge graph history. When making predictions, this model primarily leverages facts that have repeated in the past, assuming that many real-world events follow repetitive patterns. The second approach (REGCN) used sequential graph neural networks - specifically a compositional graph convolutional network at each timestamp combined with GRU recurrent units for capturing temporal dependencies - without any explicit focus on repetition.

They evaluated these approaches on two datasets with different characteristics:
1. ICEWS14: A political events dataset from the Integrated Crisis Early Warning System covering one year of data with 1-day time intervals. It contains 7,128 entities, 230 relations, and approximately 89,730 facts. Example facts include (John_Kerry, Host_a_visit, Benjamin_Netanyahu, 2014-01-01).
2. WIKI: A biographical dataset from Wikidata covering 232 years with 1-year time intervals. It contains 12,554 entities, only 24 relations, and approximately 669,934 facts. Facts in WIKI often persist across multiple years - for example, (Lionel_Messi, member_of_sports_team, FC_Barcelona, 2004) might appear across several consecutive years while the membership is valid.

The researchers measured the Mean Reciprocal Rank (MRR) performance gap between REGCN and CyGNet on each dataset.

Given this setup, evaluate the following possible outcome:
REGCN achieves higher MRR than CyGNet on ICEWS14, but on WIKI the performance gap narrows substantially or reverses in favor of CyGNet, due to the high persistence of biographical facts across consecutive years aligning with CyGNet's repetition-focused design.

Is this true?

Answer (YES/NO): NO